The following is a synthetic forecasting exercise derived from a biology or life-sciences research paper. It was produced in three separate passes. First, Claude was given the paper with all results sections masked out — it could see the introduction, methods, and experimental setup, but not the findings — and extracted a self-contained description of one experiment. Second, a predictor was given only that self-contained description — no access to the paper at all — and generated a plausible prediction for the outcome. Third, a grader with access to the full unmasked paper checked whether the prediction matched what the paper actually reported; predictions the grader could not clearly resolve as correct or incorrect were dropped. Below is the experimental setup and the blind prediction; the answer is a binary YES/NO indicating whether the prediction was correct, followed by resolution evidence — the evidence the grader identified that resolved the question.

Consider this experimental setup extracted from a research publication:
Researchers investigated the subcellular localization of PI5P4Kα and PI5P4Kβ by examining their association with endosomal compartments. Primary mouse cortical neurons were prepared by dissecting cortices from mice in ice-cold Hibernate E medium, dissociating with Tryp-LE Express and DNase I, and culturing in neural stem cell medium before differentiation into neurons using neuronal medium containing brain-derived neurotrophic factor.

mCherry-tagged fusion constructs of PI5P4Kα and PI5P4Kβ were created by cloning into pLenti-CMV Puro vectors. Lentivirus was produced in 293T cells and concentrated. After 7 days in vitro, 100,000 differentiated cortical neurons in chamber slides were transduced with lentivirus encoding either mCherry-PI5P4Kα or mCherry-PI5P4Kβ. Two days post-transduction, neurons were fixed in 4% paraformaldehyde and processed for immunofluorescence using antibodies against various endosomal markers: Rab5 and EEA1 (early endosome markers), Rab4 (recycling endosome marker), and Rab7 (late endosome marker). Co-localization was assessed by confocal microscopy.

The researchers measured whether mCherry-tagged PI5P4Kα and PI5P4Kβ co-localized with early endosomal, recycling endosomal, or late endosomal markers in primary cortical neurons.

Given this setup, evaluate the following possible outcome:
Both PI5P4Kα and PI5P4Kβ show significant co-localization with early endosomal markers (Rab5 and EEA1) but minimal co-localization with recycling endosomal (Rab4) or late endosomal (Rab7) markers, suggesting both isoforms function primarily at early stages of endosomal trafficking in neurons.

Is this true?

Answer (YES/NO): NO